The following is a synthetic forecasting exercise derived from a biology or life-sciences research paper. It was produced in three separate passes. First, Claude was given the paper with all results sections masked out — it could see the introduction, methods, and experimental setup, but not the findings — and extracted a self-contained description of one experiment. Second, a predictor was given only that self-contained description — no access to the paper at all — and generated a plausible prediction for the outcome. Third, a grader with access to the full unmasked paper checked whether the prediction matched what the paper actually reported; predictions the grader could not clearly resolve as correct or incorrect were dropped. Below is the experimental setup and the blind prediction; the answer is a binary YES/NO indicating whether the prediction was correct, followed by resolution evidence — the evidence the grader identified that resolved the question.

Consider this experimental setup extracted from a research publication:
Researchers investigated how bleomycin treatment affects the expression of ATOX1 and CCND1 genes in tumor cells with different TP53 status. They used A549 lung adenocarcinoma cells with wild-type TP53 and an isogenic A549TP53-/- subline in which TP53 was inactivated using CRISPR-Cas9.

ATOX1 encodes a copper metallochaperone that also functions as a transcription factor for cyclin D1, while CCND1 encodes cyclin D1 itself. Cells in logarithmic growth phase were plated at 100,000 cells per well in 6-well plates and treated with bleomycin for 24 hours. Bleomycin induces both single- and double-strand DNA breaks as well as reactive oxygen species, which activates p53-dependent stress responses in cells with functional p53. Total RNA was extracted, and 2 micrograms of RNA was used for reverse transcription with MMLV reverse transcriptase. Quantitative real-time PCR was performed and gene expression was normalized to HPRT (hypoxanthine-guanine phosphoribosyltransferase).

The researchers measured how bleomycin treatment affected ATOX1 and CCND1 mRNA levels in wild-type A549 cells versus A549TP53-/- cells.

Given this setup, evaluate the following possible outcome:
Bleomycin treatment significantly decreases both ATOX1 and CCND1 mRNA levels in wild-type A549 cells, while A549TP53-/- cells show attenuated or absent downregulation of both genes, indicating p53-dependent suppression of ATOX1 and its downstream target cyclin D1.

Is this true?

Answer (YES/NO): NO